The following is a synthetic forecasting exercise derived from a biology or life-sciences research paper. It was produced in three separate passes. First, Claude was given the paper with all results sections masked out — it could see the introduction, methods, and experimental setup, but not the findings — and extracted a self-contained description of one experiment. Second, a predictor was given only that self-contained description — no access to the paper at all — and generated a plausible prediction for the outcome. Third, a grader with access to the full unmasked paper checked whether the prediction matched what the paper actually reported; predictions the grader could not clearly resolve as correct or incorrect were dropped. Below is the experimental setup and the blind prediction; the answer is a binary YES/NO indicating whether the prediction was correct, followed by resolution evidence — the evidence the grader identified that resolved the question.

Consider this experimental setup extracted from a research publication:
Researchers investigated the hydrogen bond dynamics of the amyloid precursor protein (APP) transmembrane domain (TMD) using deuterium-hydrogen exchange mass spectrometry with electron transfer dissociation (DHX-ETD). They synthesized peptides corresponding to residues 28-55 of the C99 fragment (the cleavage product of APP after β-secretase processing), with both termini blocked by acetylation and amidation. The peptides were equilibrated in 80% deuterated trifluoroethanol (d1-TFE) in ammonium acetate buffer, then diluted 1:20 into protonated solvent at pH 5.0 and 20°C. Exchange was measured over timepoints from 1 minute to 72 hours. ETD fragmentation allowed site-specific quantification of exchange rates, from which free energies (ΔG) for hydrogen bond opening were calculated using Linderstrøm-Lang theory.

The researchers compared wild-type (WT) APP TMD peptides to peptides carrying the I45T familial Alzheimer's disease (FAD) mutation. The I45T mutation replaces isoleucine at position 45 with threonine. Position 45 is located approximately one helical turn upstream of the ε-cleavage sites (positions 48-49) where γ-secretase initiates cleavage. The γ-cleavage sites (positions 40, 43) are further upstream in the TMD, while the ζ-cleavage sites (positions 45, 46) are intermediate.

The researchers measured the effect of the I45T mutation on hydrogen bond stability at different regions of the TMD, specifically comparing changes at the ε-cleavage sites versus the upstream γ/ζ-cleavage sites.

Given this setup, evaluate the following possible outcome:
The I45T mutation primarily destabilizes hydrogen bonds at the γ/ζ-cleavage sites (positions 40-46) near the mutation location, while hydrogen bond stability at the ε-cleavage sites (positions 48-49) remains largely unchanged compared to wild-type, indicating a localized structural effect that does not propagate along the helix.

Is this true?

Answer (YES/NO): NO